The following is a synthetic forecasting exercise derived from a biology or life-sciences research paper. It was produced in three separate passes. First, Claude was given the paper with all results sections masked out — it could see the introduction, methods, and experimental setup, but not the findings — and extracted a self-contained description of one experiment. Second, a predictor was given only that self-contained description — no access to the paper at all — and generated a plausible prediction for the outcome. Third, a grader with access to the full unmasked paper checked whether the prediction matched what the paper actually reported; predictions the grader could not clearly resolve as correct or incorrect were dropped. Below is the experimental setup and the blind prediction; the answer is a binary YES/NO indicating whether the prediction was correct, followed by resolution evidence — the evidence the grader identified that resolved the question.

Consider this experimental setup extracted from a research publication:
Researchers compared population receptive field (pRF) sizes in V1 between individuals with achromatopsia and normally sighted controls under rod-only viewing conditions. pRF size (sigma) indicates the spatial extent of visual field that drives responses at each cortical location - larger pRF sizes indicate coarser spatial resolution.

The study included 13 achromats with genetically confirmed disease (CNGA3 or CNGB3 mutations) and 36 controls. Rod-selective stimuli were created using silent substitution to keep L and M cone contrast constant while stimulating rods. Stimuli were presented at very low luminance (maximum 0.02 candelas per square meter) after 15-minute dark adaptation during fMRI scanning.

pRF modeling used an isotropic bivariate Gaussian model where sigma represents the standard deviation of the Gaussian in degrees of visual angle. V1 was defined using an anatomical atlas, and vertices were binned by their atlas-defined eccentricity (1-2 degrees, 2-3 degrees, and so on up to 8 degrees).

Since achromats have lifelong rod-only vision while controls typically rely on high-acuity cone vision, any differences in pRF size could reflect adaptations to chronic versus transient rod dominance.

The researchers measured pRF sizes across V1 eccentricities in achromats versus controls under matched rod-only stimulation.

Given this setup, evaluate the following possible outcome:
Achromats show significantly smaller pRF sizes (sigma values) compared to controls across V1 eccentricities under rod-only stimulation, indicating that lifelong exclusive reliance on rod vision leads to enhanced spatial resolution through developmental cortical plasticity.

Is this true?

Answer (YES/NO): NO